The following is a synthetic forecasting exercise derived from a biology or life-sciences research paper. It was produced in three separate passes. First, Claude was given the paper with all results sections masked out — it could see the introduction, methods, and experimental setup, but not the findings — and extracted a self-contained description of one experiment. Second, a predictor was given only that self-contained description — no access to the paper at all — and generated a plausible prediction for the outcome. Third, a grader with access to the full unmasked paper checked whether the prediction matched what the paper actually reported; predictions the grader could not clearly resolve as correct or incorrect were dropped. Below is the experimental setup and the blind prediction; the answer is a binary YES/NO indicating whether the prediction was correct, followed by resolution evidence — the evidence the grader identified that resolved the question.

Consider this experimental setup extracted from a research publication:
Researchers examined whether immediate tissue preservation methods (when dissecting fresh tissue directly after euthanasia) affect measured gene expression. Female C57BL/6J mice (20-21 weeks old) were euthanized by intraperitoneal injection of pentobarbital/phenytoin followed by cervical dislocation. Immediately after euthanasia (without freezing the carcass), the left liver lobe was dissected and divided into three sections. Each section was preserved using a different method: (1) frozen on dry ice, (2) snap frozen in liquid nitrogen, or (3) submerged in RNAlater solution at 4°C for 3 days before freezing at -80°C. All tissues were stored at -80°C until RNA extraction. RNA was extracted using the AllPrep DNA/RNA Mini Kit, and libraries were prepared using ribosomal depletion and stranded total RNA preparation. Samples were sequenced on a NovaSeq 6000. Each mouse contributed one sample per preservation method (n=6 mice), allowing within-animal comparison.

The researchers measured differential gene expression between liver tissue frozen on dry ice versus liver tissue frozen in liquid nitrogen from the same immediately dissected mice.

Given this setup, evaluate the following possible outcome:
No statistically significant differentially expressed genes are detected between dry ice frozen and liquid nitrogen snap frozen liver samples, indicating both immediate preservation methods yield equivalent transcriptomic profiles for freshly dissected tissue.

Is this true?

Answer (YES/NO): NO